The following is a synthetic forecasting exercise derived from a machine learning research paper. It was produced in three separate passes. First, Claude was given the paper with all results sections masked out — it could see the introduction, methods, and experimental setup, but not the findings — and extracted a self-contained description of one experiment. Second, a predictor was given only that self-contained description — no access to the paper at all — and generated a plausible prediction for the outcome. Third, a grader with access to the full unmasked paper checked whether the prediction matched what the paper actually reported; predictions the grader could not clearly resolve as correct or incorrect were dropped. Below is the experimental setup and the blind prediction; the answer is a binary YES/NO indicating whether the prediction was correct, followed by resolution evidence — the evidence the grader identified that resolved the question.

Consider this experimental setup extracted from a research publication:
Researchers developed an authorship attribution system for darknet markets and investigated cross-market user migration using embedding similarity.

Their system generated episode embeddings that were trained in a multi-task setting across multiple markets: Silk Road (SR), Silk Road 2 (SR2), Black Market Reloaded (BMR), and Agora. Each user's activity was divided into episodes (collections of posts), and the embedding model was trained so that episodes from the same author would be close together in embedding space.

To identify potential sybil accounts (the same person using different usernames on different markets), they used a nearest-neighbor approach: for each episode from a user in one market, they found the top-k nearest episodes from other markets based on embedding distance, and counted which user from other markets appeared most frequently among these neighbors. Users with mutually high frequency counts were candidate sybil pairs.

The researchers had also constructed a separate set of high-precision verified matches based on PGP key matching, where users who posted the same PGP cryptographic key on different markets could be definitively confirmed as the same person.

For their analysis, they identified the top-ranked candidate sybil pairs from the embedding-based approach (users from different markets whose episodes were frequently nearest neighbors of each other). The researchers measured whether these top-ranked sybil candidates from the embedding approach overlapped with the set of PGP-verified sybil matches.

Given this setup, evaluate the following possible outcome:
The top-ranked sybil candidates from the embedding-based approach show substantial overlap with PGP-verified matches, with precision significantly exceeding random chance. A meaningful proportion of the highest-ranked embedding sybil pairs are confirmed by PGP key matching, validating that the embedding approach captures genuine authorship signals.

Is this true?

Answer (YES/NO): NO